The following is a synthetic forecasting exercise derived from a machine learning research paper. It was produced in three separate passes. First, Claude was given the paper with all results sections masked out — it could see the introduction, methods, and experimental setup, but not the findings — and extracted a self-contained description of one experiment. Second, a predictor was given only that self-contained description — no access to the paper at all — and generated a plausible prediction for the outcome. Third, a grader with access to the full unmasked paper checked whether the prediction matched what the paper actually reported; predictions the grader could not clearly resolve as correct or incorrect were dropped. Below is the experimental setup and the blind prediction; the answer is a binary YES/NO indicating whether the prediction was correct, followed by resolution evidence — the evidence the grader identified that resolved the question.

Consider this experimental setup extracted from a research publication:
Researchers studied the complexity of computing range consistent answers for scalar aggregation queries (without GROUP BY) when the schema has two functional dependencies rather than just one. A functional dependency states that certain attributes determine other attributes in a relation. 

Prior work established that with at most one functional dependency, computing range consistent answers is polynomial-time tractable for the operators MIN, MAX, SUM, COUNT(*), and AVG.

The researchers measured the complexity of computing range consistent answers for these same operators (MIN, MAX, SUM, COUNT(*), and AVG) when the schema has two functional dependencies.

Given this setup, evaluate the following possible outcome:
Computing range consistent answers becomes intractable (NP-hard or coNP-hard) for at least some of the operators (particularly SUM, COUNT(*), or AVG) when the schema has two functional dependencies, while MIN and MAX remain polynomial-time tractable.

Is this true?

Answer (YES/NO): NO